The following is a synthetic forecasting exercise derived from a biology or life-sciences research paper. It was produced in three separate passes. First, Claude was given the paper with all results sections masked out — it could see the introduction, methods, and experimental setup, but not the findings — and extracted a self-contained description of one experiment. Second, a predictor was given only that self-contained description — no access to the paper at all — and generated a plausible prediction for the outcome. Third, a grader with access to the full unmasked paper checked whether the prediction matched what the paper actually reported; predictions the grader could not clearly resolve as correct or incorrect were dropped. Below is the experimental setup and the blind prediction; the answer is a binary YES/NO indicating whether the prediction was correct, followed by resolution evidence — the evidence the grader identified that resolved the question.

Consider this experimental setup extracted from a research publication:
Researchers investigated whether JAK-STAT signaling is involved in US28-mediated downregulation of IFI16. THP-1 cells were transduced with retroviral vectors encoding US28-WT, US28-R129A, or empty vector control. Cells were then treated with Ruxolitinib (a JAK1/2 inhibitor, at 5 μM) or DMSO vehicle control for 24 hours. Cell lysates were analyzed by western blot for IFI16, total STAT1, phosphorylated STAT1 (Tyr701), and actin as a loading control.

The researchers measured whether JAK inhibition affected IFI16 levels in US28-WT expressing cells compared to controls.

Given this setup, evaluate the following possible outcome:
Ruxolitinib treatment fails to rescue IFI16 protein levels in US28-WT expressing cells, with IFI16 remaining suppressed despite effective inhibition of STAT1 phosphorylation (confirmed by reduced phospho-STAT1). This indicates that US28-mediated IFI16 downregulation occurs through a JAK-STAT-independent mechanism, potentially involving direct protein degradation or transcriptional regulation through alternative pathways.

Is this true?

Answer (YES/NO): NO